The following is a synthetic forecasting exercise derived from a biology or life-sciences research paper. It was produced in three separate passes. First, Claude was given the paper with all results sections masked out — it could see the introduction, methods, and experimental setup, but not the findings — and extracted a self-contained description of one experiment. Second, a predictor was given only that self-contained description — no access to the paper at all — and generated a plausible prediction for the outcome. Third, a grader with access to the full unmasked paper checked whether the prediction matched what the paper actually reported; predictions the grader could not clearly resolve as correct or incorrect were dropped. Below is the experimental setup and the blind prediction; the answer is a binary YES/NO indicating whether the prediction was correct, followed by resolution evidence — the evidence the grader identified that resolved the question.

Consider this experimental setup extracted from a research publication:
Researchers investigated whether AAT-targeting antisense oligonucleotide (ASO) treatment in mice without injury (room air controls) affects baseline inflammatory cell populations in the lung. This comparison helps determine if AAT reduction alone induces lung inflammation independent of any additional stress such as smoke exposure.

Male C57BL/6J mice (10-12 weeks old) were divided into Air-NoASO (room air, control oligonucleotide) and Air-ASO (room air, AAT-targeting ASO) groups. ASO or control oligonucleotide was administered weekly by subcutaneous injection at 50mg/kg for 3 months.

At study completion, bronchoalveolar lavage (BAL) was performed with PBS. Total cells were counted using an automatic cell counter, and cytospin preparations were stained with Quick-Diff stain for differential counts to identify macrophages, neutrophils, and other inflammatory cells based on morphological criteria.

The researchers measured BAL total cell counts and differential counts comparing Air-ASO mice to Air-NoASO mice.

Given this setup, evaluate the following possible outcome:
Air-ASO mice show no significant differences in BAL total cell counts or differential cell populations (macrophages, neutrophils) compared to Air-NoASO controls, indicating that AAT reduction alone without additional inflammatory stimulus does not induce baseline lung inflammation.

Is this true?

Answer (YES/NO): YES